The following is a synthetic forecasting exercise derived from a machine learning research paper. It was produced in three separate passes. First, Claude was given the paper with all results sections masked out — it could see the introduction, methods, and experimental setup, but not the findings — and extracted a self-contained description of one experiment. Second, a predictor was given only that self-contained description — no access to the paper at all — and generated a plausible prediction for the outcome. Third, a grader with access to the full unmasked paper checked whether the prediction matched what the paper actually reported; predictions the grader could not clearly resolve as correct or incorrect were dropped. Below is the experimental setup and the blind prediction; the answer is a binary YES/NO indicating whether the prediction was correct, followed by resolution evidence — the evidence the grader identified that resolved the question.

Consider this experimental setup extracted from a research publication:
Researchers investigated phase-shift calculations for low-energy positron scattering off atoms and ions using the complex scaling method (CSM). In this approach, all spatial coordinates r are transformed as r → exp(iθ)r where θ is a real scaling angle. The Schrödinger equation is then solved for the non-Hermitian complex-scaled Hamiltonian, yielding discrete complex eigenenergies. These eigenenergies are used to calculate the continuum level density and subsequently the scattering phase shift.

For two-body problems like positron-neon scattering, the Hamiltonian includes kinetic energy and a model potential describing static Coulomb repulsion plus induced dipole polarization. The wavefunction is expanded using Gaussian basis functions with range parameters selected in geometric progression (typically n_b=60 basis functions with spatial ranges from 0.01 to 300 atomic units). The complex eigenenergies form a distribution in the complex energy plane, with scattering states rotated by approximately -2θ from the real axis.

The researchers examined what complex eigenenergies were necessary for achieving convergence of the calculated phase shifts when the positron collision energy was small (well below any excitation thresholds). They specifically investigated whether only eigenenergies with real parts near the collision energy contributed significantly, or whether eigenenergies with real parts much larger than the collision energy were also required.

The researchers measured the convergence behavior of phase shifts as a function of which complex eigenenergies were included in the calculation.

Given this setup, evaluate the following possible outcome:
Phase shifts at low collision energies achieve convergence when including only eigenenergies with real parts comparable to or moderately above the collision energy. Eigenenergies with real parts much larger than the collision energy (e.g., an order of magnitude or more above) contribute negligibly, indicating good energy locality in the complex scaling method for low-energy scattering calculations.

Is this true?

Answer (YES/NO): NO